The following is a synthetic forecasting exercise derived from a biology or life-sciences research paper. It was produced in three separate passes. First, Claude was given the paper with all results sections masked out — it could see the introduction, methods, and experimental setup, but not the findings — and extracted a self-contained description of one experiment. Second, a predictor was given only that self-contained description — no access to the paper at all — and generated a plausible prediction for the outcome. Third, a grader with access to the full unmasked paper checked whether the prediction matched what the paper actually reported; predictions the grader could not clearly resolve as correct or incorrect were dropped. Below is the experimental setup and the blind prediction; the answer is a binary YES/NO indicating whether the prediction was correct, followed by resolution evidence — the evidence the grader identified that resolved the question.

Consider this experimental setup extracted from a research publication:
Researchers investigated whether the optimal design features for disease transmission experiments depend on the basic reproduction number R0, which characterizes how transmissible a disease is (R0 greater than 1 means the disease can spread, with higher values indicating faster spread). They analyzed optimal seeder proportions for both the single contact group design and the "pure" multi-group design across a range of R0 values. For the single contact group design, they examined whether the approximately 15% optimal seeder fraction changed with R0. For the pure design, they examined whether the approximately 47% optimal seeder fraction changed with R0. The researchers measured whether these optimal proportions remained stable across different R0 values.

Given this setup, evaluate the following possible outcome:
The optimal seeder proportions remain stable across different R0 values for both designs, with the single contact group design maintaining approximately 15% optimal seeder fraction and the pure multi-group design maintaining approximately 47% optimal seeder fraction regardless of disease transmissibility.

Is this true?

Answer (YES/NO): YES